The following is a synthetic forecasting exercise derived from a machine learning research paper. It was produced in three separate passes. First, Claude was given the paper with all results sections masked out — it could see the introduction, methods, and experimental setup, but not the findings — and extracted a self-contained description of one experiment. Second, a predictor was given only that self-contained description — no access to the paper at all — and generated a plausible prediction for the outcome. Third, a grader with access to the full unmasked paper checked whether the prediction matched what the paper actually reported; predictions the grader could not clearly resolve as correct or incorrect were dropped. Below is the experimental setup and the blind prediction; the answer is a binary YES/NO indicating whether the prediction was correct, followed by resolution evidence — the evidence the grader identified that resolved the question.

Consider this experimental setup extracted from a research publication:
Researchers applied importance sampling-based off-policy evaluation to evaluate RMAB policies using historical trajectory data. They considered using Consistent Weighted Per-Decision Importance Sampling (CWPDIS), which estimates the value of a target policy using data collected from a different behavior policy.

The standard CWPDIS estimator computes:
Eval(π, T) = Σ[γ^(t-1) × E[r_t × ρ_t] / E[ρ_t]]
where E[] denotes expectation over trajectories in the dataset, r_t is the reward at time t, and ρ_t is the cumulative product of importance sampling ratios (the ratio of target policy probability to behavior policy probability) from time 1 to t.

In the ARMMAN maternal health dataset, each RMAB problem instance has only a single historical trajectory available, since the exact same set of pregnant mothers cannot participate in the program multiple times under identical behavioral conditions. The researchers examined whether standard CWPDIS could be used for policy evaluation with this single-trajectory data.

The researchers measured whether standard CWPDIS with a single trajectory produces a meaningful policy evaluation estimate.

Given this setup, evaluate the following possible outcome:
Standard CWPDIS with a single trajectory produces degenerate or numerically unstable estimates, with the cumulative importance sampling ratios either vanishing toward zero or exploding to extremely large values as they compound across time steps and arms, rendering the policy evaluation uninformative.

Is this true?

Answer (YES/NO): NO